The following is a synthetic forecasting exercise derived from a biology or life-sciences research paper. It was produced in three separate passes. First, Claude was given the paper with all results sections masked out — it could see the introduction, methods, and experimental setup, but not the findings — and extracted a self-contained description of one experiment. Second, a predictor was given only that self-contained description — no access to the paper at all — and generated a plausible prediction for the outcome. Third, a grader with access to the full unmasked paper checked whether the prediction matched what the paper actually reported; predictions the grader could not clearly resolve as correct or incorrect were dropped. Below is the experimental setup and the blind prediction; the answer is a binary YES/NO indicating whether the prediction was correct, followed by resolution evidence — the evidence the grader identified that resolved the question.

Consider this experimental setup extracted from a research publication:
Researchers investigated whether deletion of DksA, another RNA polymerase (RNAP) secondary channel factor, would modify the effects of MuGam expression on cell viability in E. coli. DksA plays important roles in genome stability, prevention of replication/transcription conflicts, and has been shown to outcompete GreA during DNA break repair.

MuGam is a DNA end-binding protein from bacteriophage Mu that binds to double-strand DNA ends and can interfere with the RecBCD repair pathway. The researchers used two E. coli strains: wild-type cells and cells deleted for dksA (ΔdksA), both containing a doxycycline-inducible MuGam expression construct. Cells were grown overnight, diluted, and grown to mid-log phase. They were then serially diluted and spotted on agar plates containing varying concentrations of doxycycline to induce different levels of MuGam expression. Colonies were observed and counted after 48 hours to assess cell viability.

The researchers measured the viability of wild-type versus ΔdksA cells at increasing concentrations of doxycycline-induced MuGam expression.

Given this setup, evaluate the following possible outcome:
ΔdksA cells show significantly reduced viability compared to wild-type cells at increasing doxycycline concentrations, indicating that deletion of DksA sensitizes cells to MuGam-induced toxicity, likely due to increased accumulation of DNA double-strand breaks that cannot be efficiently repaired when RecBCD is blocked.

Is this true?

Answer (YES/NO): NO